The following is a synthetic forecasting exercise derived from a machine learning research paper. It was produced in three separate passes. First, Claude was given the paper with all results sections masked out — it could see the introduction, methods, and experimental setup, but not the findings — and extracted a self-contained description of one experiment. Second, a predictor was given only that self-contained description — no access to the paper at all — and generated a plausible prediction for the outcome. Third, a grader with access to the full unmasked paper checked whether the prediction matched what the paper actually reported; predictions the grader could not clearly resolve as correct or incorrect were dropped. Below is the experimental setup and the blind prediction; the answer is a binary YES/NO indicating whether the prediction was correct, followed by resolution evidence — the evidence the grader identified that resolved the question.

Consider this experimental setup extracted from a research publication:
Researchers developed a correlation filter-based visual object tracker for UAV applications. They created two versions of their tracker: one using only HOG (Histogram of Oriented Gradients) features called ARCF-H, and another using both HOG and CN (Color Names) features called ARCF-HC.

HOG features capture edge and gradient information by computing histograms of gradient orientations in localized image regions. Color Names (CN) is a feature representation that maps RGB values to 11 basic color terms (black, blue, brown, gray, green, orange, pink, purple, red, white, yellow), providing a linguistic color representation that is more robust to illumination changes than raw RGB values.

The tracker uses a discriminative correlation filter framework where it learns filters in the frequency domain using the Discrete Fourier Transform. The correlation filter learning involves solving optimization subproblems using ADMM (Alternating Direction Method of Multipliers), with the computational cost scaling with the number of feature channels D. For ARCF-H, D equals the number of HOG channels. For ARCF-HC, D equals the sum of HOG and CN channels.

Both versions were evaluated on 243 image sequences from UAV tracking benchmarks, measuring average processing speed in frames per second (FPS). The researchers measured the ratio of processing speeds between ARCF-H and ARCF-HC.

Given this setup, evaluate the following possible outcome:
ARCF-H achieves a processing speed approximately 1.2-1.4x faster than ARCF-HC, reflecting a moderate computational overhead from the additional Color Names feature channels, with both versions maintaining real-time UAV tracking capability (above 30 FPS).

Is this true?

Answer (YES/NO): NO